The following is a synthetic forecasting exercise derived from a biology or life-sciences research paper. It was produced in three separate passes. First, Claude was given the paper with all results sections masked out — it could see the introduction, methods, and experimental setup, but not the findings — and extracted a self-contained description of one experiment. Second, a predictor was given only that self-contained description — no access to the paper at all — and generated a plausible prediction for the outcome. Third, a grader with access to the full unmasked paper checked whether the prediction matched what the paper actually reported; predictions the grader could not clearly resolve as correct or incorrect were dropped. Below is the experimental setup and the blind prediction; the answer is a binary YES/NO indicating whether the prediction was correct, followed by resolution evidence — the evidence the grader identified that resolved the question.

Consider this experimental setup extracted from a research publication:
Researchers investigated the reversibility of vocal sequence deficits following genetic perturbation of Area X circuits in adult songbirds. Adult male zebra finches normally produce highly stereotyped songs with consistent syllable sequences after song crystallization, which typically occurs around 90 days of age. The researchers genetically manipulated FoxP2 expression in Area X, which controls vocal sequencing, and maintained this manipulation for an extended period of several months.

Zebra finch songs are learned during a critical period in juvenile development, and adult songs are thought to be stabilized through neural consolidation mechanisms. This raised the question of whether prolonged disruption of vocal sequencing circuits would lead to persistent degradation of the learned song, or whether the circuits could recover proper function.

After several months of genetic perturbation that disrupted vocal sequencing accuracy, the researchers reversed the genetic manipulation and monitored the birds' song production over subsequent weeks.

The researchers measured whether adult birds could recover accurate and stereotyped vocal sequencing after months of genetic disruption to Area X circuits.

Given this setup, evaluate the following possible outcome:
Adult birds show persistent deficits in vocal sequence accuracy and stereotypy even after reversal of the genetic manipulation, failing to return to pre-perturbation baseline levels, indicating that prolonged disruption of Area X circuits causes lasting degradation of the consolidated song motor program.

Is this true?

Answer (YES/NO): NO